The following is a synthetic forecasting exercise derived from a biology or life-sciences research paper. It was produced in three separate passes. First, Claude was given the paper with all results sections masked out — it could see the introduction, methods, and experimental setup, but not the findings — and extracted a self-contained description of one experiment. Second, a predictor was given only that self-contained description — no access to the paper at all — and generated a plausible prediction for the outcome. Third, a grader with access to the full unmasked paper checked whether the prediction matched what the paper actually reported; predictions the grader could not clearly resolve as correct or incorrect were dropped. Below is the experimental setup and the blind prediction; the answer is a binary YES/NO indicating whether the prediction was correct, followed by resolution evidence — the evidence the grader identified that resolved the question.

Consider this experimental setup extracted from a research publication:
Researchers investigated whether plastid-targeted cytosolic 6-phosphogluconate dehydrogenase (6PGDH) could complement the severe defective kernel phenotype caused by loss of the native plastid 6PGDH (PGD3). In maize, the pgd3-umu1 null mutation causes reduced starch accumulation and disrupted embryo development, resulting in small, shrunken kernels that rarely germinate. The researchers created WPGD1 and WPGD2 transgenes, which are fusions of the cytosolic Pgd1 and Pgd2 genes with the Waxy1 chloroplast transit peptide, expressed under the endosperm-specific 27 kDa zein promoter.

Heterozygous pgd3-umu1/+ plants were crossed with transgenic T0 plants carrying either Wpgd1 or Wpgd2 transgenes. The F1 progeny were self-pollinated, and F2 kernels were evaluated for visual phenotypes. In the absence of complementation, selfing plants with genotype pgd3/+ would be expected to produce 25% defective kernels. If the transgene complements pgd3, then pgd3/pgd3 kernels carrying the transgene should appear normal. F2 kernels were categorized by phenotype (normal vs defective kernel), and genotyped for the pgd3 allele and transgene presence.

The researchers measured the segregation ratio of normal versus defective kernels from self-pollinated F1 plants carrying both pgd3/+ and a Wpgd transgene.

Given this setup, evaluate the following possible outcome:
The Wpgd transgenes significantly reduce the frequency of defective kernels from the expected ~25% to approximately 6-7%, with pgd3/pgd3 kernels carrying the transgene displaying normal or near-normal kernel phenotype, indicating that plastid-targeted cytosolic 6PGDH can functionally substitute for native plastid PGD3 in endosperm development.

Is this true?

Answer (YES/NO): NO